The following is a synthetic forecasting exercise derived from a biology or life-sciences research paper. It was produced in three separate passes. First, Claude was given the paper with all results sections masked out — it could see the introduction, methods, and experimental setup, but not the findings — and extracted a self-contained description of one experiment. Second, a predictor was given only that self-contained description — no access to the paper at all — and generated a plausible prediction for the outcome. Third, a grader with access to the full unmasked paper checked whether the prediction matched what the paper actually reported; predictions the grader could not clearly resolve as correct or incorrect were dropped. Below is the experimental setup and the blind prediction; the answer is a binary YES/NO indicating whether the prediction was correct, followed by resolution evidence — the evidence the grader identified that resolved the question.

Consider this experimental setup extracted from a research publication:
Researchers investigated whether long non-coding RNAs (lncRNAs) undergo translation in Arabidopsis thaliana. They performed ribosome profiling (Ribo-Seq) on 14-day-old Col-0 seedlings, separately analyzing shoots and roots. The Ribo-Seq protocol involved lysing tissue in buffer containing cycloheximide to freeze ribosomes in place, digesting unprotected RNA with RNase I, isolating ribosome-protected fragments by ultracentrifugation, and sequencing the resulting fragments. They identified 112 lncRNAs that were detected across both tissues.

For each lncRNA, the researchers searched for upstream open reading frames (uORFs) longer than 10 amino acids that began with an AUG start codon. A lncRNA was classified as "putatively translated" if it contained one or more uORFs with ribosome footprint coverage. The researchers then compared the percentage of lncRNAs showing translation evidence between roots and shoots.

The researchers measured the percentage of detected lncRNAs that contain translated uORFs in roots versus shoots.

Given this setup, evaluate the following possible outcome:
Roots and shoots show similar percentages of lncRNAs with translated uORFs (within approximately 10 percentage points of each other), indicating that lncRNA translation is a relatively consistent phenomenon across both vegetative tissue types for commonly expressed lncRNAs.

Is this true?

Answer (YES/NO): NO